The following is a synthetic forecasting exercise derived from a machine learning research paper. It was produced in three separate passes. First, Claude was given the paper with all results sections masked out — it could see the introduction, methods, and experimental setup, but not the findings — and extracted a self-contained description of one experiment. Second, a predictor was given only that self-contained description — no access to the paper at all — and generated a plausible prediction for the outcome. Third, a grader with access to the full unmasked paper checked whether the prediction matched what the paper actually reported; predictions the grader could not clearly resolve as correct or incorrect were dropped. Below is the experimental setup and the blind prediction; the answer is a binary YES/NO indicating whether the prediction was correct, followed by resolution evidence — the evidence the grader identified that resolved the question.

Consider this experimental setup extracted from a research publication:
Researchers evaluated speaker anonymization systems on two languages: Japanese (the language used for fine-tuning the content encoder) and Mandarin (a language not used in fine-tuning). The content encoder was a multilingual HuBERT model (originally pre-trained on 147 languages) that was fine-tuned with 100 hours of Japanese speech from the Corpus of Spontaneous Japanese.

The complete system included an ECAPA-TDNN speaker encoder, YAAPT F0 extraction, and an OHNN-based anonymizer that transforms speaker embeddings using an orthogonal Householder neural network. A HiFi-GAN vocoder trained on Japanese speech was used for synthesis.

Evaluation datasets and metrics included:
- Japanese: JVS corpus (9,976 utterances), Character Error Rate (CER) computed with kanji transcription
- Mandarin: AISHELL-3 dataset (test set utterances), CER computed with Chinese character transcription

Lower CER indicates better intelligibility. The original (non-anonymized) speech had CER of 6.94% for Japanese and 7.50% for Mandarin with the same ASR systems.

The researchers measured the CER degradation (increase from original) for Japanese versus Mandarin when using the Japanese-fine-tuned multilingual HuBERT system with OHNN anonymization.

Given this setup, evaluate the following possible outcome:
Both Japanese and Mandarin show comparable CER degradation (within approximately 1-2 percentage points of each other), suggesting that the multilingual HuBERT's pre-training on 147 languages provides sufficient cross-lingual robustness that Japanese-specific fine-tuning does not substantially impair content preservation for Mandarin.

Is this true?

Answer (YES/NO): NO